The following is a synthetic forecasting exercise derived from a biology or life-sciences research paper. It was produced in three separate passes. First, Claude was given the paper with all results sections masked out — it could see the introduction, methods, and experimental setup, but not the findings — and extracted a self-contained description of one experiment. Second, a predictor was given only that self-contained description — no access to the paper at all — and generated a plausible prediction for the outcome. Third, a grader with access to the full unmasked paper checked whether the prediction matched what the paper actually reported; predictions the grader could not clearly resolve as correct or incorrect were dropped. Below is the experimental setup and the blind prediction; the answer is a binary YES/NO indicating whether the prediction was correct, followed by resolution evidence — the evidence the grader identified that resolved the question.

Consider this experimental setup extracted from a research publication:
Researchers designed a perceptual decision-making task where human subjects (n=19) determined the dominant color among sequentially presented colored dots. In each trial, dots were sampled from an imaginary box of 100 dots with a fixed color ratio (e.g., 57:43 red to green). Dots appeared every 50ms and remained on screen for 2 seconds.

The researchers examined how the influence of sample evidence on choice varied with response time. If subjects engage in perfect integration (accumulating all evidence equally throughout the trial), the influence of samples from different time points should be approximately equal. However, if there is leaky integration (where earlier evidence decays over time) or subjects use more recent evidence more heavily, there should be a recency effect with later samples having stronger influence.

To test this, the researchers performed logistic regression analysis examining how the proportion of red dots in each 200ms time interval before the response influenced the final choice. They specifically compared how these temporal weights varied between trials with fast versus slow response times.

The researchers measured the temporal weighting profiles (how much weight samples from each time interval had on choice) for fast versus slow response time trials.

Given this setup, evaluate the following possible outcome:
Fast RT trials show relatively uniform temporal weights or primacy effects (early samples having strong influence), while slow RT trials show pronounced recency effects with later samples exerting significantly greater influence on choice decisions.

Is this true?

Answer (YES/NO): NO